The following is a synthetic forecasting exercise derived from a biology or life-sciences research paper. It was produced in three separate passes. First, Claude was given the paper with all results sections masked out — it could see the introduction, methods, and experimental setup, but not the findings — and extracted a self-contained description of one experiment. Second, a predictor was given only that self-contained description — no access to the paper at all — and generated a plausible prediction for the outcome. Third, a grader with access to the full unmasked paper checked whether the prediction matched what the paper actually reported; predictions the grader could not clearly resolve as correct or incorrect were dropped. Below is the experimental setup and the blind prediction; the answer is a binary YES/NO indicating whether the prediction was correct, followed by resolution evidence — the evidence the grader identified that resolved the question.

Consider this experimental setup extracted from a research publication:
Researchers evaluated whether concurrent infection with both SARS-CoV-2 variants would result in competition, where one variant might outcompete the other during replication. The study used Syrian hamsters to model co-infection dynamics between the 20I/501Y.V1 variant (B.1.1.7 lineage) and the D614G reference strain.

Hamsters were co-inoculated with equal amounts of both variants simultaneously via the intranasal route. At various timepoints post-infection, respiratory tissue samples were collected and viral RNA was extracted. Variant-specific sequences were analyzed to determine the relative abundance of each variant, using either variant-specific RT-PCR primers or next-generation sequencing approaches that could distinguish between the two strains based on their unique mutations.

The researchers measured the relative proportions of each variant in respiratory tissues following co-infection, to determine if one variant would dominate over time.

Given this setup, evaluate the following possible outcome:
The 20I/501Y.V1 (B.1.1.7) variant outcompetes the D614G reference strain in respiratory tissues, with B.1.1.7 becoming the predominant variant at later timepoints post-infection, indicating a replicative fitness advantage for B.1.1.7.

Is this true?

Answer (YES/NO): NO